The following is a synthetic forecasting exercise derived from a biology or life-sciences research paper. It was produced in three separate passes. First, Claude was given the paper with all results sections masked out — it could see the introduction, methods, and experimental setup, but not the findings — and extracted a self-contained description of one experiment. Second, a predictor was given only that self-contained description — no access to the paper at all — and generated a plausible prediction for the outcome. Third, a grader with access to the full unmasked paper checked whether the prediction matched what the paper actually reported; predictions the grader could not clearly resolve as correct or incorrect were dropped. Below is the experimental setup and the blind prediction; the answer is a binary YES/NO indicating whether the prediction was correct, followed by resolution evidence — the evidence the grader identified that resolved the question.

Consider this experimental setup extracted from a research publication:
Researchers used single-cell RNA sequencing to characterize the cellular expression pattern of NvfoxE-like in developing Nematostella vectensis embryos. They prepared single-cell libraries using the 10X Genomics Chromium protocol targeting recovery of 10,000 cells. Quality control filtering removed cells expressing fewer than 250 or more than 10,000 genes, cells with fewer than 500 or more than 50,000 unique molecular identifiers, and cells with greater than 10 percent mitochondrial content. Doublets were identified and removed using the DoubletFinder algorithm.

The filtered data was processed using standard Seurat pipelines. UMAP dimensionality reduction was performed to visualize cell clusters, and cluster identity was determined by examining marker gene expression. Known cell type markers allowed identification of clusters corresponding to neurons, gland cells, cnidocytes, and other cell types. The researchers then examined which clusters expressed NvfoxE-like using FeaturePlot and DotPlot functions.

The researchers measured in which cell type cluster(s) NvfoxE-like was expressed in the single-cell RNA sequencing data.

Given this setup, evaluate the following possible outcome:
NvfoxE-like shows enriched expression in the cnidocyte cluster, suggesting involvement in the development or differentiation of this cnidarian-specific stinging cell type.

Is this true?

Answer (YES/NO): YES